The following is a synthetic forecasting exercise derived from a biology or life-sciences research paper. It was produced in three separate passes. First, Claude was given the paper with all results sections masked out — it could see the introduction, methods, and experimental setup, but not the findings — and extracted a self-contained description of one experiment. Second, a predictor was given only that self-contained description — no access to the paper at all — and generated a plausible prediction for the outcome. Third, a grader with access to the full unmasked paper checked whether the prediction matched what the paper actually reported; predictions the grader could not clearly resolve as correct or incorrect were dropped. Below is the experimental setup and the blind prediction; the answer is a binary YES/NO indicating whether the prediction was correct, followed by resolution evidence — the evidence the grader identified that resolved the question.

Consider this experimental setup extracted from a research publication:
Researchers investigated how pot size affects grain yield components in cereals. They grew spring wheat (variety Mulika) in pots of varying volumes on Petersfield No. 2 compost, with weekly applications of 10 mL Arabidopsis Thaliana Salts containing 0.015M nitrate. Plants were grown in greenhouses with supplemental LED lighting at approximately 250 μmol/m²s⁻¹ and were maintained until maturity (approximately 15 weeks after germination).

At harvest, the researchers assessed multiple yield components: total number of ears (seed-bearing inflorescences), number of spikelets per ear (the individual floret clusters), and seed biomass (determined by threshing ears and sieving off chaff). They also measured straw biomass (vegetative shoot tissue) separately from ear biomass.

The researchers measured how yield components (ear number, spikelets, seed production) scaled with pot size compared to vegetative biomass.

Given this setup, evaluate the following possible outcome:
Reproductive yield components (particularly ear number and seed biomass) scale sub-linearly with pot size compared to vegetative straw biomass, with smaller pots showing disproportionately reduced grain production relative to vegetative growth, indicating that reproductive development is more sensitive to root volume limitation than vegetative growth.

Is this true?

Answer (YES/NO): NO